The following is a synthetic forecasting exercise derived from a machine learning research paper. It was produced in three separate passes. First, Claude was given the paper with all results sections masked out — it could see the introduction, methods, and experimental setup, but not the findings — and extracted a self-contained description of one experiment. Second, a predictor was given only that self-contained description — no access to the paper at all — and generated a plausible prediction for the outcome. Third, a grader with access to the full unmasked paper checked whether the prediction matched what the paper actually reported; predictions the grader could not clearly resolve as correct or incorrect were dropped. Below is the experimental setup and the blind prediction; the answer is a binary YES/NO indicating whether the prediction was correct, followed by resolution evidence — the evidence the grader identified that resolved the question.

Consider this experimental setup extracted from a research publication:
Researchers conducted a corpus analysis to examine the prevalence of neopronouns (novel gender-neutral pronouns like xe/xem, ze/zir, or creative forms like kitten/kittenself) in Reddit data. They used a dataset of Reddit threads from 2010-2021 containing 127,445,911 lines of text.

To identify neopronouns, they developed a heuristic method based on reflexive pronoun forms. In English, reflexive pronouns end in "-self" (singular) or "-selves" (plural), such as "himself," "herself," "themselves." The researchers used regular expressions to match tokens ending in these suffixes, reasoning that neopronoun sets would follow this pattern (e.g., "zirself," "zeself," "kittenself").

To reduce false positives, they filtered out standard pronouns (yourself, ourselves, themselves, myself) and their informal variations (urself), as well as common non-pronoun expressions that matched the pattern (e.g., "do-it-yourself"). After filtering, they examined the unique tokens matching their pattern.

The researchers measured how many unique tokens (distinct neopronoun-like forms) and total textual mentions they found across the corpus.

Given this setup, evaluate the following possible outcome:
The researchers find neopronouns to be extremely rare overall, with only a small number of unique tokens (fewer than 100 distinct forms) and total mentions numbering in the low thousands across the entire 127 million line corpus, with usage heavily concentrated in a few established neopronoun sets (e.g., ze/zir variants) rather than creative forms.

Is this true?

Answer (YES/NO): NO